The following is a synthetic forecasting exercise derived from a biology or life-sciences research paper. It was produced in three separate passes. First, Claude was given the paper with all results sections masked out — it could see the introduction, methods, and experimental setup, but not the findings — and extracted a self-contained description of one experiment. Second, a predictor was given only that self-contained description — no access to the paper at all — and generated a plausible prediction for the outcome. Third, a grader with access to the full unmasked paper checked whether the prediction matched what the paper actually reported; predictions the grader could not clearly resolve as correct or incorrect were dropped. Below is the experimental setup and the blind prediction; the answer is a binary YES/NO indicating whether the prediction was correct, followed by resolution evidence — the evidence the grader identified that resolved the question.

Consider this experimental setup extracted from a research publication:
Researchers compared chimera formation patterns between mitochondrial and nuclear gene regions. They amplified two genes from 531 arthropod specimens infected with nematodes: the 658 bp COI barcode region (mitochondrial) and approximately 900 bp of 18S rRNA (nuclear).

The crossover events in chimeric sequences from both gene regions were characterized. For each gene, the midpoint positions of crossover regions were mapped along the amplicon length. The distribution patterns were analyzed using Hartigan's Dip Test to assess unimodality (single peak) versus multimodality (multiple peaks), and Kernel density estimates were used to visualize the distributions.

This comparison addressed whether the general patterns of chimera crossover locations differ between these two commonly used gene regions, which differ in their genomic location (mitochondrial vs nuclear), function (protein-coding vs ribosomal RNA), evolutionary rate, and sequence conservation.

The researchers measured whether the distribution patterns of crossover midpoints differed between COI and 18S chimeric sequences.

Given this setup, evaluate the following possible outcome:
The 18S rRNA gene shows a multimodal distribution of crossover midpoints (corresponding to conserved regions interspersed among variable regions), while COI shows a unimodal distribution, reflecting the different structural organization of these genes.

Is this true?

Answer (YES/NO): YES